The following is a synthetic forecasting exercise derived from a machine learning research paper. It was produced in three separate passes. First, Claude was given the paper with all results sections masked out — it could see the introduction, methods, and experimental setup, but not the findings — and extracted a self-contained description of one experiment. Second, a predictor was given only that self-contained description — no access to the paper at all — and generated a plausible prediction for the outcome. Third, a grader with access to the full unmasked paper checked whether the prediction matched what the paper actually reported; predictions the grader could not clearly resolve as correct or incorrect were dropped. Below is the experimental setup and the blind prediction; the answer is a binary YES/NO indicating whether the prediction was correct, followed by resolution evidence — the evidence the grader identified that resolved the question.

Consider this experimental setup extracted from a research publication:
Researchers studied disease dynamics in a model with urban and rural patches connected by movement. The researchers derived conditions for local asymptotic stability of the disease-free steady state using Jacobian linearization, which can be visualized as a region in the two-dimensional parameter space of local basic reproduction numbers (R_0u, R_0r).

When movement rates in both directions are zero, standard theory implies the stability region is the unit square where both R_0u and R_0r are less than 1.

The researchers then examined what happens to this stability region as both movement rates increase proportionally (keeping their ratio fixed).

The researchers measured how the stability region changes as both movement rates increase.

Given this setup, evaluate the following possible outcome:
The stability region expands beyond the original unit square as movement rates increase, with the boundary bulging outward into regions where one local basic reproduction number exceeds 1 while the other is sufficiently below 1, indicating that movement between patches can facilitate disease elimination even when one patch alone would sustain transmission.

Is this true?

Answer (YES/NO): YES